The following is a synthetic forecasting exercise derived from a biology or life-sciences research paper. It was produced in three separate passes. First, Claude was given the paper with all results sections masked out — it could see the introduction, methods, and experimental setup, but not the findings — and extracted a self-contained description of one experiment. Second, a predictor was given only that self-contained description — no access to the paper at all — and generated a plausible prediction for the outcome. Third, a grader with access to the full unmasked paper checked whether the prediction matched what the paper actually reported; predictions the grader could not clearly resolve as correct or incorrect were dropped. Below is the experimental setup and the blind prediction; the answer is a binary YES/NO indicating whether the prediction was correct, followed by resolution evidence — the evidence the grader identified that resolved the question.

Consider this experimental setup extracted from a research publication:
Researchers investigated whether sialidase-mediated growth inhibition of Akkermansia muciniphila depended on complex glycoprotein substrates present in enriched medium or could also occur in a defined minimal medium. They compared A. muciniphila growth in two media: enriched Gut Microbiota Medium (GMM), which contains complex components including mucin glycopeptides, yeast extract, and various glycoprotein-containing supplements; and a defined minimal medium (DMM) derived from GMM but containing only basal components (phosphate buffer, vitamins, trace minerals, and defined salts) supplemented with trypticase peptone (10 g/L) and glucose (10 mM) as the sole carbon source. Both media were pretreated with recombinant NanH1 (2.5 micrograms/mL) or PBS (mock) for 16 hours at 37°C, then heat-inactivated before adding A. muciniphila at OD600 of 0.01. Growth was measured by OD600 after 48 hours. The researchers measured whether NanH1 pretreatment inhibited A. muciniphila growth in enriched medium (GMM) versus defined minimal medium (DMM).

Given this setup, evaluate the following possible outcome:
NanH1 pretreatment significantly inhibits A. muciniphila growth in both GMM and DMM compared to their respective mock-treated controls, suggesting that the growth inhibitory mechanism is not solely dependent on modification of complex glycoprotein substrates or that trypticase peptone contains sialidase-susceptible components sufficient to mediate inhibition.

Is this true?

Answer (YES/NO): YES